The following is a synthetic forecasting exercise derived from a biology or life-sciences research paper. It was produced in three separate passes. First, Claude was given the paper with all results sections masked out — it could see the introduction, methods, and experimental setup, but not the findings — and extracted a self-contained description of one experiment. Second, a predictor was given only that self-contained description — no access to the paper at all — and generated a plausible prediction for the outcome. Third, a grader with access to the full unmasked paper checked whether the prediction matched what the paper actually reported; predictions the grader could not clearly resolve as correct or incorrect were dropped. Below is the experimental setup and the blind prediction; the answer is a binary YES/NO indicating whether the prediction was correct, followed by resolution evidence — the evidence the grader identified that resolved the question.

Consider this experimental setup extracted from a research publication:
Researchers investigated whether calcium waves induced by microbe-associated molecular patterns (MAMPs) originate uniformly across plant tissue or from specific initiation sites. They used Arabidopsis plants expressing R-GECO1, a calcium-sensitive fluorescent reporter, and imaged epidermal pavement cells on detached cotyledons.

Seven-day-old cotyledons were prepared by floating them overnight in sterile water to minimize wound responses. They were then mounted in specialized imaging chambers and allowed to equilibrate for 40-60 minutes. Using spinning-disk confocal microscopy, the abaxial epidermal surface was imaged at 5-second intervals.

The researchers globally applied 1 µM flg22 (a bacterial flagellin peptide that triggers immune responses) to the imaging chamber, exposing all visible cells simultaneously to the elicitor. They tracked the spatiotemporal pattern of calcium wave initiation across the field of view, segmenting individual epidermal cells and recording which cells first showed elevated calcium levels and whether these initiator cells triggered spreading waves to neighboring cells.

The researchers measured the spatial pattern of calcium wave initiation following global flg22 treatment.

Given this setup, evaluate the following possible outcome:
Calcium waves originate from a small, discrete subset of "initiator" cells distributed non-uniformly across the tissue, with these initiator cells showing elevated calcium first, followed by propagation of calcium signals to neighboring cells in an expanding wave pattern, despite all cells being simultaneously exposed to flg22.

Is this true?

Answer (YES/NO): YES